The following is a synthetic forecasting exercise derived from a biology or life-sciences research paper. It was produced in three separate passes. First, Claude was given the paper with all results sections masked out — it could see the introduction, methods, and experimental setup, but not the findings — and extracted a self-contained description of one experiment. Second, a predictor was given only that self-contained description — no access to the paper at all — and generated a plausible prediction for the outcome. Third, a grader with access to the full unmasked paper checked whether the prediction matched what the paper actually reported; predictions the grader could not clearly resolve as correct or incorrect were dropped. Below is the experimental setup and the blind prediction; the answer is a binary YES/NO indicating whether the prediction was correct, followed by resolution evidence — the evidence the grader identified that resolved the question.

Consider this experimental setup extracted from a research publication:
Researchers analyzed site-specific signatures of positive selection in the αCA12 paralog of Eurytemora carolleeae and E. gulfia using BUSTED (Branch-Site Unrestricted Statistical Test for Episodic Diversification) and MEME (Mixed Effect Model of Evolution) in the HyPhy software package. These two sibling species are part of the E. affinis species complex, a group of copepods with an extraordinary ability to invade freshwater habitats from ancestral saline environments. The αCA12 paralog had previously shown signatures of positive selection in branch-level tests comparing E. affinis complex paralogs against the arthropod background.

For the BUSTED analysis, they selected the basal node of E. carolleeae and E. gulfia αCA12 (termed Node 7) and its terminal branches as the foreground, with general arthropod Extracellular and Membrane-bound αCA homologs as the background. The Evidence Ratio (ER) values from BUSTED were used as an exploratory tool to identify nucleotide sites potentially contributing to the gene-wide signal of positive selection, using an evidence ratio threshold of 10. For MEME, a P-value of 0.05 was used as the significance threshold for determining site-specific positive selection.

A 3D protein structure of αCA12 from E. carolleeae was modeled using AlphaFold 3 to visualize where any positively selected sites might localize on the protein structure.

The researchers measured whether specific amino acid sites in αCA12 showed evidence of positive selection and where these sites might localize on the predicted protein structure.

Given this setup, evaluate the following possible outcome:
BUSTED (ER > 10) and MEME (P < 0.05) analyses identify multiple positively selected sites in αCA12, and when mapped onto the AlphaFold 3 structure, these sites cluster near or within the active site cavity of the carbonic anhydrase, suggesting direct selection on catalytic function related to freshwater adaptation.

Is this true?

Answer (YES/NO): NO